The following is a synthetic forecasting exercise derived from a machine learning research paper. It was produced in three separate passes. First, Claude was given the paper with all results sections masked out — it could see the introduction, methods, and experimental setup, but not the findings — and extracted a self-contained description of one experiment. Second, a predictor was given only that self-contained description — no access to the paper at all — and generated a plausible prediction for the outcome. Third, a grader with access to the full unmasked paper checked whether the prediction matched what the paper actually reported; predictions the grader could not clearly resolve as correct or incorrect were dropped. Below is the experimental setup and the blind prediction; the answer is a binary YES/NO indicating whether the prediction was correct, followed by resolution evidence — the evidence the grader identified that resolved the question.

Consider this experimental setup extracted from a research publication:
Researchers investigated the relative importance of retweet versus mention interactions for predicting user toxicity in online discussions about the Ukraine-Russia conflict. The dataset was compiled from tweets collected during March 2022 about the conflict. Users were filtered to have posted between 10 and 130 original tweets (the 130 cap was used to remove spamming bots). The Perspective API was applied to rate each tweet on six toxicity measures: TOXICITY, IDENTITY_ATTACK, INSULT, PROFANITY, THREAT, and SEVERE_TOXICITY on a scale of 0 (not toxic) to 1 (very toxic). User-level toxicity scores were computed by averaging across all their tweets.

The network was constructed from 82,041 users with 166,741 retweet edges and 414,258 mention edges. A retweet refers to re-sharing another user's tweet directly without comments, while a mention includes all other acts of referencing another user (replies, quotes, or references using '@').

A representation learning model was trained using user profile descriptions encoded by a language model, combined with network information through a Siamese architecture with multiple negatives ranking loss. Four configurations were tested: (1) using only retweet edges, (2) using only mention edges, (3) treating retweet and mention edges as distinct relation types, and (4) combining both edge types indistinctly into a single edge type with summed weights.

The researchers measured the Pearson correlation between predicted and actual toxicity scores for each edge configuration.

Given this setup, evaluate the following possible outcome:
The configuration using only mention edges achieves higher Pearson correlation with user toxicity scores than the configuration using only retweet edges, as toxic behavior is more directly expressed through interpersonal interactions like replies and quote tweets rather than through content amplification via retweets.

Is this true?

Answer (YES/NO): YES